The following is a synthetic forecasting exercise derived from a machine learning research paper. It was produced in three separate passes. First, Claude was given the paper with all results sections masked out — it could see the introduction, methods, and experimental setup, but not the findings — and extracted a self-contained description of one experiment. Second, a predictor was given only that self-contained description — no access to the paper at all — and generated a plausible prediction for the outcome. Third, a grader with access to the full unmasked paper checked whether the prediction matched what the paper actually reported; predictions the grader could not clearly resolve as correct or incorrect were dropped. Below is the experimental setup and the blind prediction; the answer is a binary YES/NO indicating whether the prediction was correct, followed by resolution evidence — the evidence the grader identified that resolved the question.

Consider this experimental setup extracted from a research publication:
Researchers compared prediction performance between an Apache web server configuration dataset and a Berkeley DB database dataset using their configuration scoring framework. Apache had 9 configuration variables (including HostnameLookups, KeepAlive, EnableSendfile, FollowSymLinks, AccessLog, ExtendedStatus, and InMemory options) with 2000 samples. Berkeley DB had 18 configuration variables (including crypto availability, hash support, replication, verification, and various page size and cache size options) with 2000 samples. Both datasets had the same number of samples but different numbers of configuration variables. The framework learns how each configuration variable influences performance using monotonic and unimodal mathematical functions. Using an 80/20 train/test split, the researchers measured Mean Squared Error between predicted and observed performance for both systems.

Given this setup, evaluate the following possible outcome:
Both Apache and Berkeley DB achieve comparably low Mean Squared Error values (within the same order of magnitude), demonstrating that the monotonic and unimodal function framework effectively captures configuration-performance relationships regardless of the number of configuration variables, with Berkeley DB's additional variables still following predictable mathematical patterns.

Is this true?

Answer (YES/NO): YES